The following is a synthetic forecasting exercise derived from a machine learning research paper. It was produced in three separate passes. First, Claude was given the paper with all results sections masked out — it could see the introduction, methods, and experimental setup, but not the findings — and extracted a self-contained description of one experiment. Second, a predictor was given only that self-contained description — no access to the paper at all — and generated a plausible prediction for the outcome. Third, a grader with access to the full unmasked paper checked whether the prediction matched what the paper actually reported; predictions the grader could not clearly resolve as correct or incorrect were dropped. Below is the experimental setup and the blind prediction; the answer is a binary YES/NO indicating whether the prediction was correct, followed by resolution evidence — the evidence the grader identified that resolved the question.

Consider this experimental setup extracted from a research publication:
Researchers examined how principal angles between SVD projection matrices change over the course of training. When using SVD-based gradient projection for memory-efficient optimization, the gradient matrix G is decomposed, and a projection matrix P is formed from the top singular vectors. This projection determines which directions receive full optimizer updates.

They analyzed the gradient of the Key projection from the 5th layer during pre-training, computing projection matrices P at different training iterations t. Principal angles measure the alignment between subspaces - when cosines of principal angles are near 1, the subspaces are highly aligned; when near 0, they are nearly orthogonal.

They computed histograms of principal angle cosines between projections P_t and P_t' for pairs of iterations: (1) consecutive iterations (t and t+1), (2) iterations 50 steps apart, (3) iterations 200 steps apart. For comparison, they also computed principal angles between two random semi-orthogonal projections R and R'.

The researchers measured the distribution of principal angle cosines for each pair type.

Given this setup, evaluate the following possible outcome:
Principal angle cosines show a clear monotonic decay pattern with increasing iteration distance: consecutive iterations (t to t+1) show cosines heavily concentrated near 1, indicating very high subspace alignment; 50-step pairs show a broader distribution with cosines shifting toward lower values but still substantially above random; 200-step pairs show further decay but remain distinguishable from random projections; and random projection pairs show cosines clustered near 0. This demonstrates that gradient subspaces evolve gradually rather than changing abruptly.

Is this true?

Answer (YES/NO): NO